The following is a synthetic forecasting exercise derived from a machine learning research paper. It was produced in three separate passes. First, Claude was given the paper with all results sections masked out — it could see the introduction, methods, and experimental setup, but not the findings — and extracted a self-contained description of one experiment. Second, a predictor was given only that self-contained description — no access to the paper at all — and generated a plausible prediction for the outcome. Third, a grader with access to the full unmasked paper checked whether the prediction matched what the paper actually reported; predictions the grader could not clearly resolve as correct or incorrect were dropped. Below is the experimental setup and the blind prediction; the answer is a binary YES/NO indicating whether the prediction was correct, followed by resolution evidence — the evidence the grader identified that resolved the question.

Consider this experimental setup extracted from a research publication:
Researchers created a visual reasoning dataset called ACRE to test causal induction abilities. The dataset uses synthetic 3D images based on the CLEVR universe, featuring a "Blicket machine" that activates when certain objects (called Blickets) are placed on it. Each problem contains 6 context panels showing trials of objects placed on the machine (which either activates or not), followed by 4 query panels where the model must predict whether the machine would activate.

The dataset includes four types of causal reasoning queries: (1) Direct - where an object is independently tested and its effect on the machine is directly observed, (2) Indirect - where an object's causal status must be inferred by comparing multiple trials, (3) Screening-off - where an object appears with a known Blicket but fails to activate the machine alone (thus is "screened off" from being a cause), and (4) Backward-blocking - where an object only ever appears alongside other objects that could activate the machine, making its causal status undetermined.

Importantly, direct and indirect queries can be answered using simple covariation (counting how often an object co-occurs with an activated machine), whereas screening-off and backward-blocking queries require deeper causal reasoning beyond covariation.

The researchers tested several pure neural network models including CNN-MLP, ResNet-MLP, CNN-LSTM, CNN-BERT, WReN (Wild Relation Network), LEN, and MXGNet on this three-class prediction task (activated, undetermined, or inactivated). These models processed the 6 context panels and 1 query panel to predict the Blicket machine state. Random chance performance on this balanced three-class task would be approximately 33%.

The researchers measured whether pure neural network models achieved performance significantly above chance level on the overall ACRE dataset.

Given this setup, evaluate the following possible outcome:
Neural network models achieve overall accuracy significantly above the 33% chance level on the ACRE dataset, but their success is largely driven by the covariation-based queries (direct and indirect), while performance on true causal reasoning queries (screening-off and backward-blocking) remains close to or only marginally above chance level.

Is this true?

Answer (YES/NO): NO